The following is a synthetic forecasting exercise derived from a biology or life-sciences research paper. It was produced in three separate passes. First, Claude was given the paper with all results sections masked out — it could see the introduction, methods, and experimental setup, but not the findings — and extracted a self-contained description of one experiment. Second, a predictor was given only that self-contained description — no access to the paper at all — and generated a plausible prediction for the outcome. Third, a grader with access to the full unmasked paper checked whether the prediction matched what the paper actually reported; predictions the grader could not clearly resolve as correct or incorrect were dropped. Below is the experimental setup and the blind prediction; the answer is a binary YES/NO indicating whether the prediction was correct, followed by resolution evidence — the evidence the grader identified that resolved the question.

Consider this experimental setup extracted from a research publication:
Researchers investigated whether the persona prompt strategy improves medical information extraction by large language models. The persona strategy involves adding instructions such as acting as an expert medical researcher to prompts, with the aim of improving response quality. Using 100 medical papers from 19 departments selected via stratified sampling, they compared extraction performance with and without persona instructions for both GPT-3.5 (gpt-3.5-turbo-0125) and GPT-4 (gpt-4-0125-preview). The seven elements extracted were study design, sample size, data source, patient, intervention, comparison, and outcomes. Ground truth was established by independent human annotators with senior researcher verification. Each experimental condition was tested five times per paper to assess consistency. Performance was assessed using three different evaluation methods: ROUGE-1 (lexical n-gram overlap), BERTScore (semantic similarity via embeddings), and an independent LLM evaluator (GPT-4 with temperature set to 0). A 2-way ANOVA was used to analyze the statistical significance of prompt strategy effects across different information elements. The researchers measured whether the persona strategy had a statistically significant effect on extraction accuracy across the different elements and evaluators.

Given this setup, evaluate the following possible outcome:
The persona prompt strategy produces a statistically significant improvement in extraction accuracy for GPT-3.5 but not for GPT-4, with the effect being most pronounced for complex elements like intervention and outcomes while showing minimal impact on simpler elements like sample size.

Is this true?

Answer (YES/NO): NO